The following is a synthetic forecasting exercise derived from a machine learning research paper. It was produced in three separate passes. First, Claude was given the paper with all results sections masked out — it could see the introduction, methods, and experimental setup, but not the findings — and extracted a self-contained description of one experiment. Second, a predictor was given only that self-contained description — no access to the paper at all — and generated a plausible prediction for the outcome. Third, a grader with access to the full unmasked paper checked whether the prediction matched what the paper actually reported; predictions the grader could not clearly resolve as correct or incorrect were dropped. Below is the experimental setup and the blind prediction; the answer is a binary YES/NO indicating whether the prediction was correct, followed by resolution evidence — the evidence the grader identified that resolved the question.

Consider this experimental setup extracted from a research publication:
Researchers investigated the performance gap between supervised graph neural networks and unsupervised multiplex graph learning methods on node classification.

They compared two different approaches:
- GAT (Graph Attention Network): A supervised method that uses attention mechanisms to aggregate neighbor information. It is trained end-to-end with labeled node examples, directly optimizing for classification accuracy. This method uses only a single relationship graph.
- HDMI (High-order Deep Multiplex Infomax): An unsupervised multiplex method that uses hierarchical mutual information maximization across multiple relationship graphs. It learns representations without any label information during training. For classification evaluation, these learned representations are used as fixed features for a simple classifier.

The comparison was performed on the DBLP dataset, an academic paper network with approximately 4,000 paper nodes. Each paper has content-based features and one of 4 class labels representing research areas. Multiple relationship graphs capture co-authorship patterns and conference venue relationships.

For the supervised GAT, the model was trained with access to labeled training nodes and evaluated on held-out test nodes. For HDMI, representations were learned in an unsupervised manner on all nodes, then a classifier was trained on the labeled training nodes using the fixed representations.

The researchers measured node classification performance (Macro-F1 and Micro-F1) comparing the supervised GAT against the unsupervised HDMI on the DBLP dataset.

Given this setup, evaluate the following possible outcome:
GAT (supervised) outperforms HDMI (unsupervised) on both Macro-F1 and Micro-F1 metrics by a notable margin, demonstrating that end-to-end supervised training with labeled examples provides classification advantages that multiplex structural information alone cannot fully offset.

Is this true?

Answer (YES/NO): NO